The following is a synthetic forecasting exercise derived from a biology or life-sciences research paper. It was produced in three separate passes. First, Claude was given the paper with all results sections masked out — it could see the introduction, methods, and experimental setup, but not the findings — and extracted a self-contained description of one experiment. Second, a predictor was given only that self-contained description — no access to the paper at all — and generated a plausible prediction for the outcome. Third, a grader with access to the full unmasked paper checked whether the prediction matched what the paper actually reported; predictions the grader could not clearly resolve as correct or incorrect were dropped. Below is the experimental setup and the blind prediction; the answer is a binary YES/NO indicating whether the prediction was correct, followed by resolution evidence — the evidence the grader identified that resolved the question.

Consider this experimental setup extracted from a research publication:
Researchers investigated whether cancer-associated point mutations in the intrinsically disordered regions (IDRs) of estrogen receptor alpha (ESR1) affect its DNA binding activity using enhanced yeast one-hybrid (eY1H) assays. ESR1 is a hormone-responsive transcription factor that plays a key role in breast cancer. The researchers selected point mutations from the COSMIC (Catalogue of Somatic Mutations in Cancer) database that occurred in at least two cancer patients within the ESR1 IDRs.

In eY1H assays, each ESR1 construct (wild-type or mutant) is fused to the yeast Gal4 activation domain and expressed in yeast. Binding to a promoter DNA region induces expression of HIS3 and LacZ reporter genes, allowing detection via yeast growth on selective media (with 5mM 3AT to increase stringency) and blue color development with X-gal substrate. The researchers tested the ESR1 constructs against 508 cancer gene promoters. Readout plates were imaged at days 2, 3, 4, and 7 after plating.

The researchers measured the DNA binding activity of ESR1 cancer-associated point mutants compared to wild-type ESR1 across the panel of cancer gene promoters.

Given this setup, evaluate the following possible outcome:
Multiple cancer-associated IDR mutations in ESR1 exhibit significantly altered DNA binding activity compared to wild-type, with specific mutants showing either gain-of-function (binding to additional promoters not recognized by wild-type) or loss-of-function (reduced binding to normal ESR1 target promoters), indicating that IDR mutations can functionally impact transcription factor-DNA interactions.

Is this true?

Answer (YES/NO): NO